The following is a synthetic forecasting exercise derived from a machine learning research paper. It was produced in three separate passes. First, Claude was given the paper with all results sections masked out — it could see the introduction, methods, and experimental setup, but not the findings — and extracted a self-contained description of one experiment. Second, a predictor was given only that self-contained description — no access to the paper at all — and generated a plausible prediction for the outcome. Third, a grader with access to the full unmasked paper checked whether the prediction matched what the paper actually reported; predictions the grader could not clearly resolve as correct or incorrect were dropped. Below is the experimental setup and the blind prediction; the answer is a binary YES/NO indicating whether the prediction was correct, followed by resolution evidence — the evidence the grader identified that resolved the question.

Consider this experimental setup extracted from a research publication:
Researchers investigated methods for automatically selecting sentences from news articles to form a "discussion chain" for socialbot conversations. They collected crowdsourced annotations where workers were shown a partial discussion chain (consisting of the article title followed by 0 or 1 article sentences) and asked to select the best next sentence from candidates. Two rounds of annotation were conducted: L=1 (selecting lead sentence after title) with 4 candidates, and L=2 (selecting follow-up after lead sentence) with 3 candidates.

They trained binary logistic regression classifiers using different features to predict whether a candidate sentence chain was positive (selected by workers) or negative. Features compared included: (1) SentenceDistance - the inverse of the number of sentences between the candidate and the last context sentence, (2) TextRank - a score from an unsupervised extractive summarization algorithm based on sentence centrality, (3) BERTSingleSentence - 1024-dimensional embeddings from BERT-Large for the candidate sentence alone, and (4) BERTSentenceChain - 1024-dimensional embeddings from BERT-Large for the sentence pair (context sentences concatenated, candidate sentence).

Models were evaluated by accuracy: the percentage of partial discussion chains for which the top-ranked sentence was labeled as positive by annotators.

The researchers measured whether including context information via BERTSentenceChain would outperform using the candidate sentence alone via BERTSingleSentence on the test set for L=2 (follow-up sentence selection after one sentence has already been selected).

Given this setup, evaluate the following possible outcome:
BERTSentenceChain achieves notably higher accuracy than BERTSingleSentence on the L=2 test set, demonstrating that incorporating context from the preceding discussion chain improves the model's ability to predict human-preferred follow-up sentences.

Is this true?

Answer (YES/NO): YES